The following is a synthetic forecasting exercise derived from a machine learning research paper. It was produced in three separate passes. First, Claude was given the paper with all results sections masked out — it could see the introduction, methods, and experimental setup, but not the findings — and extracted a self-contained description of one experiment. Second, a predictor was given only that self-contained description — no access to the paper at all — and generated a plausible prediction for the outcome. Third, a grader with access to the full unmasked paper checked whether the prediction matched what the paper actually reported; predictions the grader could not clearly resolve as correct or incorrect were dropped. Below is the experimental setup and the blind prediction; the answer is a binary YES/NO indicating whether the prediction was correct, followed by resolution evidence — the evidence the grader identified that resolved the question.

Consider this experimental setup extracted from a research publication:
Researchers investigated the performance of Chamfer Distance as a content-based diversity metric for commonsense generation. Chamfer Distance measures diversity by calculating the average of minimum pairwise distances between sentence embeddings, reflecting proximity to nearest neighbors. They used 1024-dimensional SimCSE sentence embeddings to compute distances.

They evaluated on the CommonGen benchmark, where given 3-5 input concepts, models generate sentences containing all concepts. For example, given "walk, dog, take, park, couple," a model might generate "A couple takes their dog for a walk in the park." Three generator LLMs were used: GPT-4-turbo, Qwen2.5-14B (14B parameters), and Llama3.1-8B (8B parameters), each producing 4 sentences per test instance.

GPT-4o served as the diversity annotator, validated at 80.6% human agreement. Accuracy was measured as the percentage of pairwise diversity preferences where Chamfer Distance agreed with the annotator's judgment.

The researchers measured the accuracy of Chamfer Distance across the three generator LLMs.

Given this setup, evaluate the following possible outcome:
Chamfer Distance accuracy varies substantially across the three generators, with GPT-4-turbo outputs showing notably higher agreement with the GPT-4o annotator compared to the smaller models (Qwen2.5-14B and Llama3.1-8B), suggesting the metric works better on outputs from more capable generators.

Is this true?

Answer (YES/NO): NO